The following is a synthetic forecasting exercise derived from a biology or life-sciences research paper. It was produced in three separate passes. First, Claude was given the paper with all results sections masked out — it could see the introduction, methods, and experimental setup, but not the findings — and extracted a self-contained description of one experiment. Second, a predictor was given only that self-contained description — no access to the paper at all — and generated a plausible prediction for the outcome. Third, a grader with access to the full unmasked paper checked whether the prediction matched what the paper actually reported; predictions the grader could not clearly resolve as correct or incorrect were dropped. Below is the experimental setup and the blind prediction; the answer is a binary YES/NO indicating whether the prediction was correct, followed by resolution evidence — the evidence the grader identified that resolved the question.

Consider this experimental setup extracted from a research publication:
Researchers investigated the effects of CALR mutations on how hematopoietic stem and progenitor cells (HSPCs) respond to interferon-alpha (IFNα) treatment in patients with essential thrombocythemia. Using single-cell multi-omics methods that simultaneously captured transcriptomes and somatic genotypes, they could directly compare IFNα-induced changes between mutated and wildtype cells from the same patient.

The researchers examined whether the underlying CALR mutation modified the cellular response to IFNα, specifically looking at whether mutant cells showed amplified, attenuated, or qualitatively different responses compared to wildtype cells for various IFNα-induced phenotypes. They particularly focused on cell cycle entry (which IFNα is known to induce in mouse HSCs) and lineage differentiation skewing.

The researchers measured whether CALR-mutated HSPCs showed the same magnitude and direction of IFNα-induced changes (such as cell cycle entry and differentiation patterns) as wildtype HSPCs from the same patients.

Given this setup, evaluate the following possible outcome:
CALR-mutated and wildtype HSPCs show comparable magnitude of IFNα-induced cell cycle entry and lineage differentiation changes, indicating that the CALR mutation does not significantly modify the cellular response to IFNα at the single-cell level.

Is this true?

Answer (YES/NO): NO